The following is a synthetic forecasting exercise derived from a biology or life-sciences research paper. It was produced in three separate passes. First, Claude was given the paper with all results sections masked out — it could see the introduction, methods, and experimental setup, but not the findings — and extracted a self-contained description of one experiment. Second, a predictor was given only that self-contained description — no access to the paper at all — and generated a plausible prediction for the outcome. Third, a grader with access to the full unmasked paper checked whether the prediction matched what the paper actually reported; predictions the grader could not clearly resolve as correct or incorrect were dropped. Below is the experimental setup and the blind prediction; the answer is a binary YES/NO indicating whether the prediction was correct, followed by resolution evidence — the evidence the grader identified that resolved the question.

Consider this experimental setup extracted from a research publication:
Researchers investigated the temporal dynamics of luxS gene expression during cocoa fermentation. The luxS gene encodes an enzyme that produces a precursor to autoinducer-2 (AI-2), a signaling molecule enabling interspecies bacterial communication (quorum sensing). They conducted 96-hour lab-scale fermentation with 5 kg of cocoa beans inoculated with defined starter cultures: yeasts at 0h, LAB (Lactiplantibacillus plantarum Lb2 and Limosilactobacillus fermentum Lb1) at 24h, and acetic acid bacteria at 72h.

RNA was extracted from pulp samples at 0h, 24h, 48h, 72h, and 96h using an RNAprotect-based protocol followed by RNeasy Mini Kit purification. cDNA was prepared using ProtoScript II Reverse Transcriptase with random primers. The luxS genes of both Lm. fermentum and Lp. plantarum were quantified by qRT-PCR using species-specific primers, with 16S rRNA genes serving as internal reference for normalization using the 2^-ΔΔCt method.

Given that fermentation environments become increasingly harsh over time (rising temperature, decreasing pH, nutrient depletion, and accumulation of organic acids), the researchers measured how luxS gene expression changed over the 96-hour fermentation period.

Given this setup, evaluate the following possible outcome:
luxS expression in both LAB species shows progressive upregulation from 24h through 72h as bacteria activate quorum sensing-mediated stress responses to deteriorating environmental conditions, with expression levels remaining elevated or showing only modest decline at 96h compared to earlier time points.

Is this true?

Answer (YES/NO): NO